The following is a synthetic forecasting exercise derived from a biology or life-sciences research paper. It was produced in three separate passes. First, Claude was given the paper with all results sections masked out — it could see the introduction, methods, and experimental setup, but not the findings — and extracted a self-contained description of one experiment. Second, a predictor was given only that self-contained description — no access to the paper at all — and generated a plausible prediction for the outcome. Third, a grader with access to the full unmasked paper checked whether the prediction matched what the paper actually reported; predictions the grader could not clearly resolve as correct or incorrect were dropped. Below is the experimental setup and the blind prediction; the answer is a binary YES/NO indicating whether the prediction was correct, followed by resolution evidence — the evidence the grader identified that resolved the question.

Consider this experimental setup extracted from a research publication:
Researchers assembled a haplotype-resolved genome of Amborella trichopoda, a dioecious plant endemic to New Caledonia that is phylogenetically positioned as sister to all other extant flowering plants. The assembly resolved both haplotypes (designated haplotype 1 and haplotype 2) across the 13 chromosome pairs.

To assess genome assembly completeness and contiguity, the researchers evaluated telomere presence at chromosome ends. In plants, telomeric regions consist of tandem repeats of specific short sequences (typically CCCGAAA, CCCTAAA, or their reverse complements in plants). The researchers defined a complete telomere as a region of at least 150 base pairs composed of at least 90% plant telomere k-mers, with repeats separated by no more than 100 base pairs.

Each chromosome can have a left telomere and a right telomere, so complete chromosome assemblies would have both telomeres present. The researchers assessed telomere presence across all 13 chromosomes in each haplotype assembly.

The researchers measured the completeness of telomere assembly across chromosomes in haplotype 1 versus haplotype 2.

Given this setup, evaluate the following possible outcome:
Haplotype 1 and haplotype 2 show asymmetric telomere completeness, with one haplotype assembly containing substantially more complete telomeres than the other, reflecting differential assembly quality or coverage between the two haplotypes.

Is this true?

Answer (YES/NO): YES